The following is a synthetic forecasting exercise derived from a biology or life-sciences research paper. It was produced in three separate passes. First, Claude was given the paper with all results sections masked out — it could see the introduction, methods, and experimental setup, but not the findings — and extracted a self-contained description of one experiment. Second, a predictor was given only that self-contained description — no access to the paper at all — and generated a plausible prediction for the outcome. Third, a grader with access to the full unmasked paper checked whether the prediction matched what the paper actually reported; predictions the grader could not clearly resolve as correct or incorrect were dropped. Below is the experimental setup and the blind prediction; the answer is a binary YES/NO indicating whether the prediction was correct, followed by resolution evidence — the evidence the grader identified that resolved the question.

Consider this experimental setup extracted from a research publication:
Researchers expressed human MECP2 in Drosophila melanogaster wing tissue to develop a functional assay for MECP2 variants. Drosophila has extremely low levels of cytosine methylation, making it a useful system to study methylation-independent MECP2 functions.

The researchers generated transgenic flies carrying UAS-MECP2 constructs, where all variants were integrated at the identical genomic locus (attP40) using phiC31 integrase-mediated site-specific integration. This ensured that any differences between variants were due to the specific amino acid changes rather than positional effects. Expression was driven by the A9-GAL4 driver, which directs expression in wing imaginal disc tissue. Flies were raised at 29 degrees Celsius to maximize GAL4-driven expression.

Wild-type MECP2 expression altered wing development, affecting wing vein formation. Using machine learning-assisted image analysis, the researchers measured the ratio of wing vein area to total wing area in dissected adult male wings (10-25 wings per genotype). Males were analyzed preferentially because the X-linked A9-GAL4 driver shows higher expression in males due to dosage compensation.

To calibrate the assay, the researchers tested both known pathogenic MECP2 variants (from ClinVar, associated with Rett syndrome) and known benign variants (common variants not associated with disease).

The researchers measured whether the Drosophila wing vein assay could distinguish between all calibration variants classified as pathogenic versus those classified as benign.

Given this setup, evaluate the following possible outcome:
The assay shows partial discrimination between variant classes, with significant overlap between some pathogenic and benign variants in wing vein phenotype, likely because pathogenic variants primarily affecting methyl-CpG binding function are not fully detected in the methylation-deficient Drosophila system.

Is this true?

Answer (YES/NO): NO